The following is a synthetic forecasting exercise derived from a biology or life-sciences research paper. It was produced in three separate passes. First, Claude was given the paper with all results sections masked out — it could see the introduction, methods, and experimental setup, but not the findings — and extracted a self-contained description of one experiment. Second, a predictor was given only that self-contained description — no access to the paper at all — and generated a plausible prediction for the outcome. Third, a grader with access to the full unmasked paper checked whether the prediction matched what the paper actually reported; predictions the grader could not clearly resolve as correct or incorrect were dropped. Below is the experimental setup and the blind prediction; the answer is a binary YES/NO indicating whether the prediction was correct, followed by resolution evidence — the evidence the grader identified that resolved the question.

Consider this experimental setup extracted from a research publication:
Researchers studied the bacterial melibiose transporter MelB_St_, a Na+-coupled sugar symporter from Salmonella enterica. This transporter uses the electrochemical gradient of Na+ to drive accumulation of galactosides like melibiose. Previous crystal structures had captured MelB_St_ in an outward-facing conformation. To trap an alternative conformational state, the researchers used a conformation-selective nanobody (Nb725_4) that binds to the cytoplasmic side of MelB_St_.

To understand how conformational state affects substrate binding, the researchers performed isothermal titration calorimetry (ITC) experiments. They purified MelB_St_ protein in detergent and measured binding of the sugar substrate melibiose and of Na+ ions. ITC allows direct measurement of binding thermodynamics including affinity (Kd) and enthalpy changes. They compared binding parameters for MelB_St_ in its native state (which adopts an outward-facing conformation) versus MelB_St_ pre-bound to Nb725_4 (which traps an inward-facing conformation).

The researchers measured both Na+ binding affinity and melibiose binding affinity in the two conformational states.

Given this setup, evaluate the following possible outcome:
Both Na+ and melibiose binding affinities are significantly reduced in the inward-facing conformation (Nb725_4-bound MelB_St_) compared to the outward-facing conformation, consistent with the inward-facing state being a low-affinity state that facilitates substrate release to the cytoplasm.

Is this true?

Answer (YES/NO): NO